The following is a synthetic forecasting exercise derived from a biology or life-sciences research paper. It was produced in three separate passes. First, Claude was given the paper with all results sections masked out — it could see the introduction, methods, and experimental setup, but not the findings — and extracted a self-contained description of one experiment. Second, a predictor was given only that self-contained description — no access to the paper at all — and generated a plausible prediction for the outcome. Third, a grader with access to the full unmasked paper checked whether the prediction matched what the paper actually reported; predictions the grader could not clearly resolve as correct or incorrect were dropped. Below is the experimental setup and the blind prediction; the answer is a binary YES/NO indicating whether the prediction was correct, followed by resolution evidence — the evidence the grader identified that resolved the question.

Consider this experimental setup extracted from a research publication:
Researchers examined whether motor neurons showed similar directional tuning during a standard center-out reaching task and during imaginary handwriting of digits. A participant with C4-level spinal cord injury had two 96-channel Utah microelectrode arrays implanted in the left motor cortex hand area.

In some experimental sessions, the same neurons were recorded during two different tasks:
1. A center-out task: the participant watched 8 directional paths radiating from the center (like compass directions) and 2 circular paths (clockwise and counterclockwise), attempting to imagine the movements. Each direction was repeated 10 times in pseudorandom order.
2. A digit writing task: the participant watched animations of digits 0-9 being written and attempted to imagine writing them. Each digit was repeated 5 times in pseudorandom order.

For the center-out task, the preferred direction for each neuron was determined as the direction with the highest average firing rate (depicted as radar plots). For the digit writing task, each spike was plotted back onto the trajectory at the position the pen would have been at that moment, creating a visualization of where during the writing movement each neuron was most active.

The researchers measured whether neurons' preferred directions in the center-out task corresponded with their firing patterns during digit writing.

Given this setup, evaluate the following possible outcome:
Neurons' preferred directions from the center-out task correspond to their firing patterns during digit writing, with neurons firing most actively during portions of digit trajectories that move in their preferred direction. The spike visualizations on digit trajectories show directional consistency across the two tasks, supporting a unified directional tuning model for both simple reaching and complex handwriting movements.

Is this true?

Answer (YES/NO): YES